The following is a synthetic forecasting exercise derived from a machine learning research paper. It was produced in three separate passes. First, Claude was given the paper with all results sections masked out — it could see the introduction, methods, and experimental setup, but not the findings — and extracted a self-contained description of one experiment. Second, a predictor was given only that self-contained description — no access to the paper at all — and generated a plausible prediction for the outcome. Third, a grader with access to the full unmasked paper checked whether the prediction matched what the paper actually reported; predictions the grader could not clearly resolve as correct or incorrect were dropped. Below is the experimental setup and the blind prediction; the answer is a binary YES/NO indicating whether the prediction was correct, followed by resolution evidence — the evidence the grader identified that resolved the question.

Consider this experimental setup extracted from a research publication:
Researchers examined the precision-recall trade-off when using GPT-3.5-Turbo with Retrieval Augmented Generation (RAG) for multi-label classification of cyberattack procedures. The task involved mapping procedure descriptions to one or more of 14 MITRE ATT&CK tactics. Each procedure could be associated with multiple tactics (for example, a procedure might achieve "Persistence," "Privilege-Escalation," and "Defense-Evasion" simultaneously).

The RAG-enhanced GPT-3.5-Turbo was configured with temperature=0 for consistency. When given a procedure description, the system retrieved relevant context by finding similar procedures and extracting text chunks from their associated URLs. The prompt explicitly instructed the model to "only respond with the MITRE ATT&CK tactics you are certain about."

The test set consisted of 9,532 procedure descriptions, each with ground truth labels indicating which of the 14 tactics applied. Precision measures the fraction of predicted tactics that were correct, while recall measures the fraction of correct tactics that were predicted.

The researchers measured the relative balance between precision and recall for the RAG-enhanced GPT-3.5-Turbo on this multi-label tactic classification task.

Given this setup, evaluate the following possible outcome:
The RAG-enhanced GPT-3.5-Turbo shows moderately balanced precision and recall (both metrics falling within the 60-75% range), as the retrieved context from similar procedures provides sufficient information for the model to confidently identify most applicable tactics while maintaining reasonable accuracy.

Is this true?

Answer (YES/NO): NO